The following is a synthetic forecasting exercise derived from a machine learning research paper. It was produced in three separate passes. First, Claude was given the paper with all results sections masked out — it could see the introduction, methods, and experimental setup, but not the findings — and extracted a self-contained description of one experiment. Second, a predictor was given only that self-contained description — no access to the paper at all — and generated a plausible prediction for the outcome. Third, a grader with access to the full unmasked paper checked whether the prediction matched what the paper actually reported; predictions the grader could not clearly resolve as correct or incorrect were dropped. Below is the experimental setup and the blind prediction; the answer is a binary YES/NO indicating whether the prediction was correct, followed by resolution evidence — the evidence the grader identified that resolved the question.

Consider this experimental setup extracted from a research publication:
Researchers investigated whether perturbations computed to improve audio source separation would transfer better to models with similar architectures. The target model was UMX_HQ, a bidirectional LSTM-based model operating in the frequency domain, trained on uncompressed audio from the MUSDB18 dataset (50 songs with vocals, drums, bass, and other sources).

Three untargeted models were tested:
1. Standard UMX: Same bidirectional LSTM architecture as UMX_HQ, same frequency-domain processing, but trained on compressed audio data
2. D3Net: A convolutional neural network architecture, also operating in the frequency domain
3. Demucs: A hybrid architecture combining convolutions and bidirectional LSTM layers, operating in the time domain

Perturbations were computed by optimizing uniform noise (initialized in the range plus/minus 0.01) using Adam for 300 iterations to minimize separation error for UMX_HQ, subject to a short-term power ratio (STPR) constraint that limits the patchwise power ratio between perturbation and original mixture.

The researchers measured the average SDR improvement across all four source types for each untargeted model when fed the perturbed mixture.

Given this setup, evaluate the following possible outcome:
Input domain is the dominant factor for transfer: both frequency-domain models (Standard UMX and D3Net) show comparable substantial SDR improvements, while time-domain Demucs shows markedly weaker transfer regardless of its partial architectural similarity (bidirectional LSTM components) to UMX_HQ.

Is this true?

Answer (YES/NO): NO